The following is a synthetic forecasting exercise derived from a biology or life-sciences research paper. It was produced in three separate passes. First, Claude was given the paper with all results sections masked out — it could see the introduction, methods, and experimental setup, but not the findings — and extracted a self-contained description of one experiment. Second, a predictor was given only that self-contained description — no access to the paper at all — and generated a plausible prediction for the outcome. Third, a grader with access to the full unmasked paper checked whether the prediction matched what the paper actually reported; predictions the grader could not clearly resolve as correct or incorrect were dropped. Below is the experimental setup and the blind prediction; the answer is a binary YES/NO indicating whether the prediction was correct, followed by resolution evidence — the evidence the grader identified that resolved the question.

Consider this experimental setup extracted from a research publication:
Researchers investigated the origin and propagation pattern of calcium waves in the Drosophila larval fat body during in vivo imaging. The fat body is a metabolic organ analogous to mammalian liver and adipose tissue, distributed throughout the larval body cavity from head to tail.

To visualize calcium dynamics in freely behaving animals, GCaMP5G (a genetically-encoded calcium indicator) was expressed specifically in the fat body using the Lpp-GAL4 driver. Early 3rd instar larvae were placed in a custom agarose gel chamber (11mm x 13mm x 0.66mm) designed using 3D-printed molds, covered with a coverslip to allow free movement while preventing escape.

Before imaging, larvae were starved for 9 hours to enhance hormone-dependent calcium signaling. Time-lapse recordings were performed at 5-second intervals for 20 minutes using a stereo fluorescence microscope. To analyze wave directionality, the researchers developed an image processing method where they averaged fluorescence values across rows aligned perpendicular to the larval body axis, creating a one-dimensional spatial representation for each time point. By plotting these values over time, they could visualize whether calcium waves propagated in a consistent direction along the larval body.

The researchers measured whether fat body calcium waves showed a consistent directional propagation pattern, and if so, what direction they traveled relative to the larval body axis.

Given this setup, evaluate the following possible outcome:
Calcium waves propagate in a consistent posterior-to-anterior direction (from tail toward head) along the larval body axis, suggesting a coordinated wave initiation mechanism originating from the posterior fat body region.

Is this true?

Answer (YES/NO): NO